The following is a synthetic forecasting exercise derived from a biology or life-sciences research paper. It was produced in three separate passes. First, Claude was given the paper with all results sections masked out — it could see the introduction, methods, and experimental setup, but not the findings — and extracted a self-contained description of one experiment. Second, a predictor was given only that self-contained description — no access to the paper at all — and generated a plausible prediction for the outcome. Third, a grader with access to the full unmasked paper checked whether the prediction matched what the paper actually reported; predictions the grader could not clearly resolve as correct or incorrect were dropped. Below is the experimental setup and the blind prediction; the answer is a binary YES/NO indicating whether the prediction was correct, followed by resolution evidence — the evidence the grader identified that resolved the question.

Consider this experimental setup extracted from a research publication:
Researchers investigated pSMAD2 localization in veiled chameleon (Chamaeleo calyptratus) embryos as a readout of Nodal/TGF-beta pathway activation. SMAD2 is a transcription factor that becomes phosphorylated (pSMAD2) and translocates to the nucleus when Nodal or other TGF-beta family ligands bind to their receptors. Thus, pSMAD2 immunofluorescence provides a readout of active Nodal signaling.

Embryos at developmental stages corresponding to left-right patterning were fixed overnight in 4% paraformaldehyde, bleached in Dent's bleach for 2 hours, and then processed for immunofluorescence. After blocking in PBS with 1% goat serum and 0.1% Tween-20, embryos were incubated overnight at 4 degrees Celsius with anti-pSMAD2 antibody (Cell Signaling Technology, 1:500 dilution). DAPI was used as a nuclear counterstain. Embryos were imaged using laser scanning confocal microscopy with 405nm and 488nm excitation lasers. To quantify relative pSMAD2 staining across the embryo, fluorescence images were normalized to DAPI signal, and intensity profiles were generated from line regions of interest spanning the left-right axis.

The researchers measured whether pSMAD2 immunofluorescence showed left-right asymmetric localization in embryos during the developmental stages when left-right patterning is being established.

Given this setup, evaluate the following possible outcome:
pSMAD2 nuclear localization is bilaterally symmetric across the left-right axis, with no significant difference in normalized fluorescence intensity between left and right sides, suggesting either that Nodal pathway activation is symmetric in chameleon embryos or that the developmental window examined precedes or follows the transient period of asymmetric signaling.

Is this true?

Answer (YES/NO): NO